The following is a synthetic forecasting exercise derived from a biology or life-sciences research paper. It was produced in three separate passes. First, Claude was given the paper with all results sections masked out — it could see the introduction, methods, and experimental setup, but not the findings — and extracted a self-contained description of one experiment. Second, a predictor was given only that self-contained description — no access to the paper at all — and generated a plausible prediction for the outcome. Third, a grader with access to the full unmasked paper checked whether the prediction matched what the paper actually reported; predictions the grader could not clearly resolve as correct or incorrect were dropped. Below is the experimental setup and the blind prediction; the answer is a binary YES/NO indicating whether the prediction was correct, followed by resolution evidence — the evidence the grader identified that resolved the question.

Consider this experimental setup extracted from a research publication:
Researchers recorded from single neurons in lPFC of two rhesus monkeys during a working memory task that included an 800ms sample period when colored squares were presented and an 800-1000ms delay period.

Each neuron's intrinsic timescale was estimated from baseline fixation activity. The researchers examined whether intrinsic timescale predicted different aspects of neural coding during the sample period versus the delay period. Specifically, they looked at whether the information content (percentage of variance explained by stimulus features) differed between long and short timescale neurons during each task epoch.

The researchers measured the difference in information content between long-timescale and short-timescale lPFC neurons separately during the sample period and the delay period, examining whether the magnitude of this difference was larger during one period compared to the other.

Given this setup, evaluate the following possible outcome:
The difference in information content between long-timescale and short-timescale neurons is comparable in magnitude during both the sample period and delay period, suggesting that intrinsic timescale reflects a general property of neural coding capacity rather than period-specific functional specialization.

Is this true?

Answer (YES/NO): NO